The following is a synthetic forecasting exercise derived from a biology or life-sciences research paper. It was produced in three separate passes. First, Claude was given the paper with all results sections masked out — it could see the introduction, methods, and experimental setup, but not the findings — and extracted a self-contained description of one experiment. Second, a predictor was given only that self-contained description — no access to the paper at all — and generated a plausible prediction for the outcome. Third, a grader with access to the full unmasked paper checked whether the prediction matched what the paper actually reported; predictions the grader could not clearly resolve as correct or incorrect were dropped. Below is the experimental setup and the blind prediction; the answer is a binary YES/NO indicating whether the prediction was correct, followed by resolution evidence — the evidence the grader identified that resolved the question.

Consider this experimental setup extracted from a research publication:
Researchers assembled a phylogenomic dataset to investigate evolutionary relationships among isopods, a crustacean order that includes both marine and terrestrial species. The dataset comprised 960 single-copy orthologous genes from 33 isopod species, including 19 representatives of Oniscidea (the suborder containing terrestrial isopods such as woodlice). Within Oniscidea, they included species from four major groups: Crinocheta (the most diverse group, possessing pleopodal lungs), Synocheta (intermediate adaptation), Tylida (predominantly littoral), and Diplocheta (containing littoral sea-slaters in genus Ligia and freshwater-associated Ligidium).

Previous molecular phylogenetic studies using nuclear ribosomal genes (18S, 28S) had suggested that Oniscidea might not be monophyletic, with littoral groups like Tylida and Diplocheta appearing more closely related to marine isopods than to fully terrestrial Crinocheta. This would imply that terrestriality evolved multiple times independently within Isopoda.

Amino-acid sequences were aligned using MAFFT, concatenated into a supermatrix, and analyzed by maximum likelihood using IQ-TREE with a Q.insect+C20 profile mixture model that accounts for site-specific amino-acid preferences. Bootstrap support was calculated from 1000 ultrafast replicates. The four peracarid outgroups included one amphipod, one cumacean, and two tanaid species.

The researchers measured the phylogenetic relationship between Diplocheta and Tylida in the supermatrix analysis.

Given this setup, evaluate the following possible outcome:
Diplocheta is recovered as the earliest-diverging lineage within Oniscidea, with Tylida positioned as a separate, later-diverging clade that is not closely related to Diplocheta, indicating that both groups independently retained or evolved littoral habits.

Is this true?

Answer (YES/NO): NO